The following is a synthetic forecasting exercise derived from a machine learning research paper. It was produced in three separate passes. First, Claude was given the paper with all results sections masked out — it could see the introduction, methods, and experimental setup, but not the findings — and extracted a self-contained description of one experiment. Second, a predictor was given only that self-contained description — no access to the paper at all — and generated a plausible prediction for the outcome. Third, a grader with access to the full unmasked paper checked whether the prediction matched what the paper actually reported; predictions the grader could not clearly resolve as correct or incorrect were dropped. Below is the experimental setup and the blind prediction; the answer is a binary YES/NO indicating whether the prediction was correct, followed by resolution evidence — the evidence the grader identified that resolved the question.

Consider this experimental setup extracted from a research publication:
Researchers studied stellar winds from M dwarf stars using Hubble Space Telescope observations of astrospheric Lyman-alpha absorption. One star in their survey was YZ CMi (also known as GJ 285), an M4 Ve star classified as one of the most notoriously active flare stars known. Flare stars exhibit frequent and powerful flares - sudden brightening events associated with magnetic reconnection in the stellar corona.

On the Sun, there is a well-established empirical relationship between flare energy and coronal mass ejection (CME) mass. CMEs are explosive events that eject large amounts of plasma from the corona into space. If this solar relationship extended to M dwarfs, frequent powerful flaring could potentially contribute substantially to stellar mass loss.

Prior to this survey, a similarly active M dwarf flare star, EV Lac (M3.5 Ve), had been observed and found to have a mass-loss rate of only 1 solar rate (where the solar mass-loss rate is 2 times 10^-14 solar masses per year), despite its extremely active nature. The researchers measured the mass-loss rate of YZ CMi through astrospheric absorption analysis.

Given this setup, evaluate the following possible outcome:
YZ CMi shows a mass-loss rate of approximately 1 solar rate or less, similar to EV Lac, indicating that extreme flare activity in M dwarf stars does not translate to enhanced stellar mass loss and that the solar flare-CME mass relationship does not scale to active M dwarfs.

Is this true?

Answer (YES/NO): NO